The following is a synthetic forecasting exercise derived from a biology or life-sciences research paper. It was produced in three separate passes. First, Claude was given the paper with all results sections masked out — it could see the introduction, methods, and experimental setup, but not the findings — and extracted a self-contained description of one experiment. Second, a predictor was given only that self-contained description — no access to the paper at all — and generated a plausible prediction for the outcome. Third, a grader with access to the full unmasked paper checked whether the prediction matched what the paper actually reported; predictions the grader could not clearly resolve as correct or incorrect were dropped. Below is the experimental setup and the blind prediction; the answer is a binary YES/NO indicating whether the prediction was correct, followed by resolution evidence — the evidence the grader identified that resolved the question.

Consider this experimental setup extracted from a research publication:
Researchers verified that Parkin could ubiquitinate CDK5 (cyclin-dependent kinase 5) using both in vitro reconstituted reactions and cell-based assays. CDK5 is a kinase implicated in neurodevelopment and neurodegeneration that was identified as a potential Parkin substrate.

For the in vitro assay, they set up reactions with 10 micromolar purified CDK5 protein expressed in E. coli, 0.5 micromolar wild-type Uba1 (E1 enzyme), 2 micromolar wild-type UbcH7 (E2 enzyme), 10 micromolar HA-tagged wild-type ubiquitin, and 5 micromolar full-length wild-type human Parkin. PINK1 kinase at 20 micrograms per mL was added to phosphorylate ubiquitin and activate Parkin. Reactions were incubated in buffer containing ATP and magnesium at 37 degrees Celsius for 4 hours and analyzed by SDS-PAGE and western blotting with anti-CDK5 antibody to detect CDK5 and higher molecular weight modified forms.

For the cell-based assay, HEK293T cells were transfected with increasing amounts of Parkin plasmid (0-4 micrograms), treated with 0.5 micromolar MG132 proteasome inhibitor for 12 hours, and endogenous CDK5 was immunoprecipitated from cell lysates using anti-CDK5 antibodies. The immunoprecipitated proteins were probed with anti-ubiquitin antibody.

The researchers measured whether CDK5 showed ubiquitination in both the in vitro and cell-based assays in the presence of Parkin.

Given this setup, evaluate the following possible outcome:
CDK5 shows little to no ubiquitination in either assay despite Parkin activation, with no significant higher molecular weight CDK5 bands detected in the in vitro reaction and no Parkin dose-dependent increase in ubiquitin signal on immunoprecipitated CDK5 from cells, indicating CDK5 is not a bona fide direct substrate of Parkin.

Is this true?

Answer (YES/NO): NO